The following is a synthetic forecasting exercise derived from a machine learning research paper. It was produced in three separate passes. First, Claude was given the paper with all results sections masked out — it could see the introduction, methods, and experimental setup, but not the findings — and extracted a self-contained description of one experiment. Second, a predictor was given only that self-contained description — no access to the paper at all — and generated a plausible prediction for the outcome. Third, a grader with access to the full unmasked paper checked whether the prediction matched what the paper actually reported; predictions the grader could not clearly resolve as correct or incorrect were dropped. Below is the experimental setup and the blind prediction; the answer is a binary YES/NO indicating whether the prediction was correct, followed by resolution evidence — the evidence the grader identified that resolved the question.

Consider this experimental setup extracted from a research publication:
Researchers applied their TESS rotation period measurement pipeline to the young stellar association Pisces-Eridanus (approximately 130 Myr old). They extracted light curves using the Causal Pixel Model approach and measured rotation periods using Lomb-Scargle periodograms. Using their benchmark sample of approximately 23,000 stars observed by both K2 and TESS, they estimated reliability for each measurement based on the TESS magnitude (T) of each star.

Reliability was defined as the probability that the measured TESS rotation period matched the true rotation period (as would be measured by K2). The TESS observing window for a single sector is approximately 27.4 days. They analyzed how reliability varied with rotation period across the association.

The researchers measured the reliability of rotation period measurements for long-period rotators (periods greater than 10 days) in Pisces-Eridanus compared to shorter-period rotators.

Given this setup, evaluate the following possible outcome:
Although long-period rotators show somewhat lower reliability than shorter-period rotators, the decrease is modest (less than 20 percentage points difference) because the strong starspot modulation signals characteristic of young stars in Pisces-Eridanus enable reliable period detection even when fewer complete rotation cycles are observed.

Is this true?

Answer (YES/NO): NO